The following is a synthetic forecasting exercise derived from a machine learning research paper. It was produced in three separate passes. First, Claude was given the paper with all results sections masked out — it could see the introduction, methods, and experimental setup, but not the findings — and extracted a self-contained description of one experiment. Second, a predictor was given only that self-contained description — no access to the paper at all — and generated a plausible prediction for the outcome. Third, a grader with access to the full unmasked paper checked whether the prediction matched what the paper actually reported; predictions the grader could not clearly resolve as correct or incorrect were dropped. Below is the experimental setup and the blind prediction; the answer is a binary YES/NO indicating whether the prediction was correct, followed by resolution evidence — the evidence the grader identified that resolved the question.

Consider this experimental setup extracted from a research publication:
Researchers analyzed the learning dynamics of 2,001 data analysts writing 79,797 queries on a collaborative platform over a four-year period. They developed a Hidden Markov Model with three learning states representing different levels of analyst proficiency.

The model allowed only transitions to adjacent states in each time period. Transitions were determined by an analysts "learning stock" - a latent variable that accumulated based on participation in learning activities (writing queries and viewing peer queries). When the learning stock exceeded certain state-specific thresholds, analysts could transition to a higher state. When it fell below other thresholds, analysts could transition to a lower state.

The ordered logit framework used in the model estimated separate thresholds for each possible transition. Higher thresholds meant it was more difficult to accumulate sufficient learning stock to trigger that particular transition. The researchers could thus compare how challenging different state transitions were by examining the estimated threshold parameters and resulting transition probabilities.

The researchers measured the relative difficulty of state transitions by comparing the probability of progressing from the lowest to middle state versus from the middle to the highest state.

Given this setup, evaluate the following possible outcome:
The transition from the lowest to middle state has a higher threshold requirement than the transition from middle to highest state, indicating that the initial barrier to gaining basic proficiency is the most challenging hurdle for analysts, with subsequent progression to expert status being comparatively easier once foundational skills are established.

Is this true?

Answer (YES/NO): NO